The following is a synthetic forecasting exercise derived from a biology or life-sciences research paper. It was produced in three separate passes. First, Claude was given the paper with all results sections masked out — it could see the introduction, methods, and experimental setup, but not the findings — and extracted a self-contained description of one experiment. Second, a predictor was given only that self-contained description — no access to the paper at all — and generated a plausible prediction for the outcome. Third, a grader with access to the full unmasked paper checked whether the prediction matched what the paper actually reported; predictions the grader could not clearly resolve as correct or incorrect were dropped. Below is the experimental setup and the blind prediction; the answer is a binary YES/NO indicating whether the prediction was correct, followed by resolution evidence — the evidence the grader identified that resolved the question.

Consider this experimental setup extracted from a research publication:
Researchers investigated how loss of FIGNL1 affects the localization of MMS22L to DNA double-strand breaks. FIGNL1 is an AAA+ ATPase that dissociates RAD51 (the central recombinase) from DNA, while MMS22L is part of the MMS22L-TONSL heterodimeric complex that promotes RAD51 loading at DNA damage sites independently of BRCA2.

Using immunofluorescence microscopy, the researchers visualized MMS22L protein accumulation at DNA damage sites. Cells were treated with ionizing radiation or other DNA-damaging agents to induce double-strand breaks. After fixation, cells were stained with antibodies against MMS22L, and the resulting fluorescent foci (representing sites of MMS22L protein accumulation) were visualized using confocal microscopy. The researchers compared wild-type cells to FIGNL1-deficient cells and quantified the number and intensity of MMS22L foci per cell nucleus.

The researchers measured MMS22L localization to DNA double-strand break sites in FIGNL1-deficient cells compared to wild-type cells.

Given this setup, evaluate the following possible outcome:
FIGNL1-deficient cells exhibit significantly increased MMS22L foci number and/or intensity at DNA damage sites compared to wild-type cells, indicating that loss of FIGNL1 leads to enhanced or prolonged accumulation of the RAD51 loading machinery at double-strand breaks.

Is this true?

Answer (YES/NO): YES